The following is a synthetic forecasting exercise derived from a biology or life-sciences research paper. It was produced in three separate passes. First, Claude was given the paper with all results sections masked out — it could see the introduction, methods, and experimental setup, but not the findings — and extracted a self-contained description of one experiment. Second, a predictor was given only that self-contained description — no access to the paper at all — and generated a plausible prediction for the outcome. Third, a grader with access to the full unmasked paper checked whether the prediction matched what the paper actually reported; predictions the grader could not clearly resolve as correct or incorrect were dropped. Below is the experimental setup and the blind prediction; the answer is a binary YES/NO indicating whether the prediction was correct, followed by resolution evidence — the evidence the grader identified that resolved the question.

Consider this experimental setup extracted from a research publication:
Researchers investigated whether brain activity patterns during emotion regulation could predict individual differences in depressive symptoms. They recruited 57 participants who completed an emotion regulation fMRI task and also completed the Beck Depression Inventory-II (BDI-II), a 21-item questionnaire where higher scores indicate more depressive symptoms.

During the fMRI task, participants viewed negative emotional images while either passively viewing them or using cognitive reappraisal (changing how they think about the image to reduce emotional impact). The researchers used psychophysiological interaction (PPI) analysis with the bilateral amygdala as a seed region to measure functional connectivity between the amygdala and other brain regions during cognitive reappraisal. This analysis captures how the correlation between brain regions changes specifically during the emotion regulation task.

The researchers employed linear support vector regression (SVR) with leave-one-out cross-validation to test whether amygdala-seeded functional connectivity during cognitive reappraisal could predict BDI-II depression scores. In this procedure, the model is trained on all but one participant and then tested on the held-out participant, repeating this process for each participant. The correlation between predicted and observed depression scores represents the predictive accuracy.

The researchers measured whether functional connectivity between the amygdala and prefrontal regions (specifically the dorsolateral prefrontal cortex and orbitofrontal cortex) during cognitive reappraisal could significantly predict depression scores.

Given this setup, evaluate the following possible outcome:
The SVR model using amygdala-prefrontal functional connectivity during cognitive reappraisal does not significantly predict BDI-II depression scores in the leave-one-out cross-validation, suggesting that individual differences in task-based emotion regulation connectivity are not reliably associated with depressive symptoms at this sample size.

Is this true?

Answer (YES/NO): NO